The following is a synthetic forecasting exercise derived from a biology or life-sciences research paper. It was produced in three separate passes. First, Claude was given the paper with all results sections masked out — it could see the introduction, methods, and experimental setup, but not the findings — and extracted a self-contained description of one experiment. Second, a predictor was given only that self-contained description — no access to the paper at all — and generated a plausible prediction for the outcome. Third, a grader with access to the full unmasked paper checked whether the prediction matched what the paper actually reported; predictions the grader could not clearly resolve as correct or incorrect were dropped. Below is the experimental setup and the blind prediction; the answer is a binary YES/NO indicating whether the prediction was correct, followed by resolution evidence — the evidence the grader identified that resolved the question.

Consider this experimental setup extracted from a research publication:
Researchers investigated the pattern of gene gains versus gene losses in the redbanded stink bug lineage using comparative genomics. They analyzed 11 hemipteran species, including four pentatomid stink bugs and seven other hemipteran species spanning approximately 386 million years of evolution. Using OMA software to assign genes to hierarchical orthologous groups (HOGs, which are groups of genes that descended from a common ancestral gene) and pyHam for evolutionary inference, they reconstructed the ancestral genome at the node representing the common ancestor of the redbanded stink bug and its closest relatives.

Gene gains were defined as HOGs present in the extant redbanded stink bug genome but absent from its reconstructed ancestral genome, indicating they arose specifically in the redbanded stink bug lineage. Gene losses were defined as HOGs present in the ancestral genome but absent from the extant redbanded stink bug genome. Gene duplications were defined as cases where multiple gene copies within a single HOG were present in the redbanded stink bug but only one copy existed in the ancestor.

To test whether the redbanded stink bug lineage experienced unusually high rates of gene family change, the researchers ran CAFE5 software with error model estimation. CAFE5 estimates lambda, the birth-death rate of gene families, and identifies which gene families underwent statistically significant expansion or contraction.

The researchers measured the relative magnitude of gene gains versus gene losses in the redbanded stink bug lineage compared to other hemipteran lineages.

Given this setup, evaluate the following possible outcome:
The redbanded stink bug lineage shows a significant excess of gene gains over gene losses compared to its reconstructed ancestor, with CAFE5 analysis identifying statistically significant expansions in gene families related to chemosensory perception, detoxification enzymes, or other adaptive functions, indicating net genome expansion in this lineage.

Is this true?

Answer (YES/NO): NO